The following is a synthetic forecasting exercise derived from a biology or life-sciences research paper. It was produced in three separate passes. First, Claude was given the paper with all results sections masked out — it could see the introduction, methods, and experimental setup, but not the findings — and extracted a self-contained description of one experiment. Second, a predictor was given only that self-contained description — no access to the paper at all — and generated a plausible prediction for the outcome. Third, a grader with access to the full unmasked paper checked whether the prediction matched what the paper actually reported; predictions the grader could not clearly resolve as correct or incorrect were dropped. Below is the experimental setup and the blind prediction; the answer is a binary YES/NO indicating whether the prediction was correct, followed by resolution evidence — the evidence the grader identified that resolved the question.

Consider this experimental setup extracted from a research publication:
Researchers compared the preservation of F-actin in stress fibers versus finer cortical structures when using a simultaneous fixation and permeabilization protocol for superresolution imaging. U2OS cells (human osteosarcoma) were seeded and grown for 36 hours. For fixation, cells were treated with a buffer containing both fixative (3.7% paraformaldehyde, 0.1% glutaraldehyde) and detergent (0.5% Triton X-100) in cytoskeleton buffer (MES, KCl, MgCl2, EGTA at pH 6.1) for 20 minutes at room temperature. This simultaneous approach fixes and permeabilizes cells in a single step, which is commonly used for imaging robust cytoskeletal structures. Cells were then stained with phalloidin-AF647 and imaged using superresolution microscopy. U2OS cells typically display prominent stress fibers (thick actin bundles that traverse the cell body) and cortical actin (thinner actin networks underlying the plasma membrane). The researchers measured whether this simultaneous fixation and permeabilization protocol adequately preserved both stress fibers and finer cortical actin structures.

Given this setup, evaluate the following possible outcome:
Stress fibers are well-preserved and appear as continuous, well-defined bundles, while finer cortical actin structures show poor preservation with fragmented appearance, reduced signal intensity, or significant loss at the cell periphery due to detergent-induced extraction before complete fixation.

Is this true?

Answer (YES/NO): NO